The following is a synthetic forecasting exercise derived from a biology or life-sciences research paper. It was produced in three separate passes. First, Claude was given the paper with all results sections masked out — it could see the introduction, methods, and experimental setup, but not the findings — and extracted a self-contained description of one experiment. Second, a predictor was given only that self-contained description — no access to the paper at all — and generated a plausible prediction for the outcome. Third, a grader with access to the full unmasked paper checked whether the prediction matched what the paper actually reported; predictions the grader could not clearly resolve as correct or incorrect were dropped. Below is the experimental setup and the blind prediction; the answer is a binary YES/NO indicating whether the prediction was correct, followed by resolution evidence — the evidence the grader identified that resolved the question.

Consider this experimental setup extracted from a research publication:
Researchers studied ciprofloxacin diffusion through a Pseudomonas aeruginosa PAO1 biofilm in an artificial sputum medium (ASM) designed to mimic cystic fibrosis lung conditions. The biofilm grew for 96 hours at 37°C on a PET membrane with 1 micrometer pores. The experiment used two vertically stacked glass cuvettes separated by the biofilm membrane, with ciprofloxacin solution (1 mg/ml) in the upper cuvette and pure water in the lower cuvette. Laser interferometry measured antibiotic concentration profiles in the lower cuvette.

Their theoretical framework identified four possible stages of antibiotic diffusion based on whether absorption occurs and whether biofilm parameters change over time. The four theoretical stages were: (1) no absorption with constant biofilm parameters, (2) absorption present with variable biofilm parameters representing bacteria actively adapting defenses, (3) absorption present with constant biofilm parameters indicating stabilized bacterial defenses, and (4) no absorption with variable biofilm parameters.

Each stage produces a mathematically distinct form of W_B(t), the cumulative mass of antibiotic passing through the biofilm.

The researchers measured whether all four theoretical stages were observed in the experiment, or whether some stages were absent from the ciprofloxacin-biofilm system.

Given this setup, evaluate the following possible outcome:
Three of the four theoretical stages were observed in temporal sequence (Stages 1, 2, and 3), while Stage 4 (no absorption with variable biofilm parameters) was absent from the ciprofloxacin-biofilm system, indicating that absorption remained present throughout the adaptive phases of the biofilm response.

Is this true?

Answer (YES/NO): YES